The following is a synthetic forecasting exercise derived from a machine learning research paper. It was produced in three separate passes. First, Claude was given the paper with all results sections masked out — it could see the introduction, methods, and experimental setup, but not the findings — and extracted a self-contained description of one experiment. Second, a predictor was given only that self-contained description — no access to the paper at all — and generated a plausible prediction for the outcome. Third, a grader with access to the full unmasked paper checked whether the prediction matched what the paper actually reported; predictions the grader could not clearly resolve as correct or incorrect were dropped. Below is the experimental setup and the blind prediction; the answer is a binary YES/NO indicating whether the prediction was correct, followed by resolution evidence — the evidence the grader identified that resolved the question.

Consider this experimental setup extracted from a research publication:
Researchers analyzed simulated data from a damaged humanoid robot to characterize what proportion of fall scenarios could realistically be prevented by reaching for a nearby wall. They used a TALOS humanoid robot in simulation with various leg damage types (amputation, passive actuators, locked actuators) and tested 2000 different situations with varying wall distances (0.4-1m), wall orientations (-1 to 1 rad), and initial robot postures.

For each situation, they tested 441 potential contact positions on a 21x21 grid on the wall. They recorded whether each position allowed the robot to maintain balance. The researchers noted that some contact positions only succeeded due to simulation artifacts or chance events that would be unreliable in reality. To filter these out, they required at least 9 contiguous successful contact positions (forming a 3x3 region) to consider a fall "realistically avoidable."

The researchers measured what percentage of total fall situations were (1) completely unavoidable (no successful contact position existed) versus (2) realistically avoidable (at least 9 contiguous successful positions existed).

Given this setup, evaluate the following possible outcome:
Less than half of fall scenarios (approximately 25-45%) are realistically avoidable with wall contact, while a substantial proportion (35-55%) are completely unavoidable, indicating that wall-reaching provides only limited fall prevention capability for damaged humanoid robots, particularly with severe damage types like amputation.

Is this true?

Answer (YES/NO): NO